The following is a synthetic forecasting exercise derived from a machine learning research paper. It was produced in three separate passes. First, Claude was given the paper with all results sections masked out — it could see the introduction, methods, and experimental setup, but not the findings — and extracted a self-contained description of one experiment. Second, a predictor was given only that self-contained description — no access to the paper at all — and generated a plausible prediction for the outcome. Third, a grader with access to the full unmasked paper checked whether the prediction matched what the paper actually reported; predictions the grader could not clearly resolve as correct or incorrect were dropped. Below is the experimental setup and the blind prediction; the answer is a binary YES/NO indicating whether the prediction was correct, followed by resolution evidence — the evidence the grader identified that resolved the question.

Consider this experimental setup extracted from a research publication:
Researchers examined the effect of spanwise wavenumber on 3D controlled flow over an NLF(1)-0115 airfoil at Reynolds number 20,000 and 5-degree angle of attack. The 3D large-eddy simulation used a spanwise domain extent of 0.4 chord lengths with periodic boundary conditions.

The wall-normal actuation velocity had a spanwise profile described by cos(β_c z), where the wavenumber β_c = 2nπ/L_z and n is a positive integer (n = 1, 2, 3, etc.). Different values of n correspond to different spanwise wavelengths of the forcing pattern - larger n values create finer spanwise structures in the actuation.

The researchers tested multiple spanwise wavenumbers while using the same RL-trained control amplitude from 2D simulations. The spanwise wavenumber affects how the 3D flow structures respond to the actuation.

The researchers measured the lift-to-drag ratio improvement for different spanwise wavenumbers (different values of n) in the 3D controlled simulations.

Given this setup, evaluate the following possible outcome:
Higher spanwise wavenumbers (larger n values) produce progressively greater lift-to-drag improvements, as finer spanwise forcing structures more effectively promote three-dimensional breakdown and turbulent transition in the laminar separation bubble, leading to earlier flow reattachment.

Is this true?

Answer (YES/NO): NO